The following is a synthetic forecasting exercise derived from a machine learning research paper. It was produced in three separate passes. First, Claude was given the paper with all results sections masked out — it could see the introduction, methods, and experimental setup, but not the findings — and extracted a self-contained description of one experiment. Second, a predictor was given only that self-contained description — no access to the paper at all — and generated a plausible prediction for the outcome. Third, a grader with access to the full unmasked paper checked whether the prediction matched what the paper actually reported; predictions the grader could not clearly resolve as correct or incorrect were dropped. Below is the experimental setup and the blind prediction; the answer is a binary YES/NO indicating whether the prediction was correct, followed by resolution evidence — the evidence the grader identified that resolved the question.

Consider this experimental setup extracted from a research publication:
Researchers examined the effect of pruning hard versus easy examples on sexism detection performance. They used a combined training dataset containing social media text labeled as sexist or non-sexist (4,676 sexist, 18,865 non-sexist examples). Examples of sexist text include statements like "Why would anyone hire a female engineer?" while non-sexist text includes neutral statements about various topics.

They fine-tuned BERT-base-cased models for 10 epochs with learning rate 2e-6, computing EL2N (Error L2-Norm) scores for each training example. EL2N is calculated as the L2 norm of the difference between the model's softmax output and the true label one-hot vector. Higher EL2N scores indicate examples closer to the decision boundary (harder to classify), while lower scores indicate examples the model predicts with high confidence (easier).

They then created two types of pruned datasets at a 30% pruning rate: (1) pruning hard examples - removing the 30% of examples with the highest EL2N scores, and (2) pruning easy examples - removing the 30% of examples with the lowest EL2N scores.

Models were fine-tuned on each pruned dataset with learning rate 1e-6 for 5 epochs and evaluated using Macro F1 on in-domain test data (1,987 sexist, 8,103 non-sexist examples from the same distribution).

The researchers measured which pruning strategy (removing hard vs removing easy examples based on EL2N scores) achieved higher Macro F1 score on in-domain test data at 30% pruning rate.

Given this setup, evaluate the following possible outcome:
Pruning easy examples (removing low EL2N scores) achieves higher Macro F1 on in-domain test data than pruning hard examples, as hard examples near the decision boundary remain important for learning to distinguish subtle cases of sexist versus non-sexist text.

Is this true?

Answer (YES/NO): YES